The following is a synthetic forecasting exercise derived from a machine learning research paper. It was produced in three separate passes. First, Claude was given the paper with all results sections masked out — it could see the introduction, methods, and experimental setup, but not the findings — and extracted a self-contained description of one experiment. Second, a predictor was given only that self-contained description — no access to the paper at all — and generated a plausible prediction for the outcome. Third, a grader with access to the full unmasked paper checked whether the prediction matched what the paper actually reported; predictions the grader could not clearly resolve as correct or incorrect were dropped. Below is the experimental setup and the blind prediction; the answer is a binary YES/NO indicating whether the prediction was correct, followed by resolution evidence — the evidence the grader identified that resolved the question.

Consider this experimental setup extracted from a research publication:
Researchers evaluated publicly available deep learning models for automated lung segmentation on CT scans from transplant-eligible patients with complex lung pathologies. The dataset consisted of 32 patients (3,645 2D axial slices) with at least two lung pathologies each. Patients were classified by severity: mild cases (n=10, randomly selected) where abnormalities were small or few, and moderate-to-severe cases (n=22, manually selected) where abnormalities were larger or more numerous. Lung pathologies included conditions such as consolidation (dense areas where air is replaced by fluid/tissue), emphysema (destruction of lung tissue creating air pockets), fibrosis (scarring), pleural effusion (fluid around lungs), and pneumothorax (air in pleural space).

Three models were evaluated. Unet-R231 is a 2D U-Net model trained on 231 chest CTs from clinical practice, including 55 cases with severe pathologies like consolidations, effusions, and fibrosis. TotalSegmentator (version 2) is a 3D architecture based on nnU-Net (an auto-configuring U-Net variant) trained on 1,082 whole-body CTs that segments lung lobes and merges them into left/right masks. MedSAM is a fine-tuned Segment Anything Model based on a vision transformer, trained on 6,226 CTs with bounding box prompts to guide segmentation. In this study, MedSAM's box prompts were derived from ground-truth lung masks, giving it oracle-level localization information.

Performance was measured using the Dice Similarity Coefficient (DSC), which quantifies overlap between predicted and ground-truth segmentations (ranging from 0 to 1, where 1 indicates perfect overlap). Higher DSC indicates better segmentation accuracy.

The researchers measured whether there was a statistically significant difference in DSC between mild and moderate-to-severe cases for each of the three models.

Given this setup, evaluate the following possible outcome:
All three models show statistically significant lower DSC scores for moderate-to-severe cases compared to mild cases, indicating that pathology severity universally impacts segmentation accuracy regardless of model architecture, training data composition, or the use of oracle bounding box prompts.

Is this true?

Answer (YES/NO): NO